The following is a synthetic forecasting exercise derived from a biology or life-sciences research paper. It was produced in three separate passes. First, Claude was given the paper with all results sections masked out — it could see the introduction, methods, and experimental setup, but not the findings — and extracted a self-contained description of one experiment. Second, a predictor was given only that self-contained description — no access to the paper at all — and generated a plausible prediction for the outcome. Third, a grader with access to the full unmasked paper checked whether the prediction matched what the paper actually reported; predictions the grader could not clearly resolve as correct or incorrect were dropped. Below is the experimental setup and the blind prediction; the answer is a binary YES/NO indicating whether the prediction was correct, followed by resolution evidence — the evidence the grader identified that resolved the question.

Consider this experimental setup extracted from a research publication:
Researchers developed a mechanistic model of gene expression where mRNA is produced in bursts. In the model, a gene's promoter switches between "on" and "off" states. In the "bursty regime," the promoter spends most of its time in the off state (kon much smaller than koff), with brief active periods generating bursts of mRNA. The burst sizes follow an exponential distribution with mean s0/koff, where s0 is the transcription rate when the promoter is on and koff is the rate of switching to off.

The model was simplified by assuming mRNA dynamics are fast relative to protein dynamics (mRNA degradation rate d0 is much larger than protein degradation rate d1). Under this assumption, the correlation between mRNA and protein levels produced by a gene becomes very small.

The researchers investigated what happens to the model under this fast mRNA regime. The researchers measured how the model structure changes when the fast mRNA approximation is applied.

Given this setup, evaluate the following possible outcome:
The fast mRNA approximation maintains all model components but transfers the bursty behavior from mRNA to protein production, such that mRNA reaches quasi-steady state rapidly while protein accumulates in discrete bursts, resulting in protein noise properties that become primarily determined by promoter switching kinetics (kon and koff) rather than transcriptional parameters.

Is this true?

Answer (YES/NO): NO